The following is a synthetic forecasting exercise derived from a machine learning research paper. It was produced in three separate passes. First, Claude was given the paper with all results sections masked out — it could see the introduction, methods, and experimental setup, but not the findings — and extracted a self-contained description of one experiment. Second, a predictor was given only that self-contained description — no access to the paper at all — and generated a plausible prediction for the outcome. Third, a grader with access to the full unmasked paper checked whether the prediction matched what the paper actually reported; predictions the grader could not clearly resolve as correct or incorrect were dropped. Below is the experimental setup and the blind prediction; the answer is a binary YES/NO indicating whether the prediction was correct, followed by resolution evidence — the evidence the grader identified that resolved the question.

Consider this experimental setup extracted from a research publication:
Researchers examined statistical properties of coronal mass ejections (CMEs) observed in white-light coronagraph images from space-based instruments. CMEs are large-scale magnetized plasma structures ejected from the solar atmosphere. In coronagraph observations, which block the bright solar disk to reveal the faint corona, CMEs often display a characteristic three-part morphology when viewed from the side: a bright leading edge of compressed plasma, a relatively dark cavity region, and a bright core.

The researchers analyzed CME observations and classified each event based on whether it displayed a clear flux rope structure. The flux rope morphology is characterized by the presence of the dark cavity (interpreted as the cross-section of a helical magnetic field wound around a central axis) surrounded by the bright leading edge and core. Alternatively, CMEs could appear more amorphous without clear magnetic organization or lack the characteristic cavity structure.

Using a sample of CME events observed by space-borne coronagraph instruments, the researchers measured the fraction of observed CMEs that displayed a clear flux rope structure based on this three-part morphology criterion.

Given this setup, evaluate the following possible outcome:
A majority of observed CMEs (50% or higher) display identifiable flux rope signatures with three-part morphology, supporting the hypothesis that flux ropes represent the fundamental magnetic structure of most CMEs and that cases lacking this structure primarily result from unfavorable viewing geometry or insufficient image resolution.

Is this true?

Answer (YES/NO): NO